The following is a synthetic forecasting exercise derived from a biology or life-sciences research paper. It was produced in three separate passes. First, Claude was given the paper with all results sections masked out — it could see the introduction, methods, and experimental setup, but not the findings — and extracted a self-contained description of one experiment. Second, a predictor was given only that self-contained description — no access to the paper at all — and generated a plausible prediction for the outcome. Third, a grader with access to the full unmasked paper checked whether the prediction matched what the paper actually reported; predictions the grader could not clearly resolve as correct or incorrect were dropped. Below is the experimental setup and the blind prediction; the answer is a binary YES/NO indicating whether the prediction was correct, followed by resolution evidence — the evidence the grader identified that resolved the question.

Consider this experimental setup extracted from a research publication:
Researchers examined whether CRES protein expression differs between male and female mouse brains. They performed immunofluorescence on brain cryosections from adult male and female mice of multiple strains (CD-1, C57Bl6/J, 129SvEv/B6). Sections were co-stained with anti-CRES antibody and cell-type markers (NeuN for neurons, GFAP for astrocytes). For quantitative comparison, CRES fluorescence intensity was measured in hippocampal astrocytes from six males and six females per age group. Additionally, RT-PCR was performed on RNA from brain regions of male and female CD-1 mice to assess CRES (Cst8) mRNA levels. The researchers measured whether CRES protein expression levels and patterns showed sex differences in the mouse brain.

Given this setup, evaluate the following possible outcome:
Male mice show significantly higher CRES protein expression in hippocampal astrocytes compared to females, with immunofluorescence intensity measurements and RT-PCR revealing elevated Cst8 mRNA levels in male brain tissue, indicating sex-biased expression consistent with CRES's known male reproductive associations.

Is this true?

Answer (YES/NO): NO